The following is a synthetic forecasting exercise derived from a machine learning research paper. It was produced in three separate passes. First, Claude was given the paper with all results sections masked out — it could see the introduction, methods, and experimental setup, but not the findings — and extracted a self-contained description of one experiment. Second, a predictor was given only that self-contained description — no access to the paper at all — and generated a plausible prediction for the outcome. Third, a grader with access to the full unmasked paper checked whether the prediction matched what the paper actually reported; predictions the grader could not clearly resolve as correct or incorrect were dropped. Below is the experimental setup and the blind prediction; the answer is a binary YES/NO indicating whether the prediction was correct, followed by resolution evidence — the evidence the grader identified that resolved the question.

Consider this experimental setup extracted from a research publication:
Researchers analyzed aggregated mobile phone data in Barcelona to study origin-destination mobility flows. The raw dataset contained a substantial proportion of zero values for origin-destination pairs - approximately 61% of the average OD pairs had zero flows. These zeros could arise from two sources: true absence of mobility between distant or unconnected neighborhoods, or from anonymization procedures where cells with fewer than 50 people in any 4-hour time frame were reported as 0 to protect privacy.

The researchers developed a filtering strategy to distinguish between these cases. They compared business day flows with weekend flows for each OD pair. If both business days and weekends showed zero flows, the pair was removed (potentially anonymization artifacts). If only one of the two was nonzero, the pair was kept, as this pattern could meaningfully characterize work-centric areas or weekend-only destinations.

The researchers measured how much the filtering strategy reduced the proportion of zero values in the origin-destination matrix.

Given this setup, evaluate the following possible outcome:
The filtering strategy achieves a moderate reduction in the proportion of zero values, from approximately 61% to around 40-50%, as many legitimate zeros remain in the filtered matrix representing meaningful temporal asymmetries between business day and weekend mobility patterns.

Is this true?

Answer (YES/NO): NO